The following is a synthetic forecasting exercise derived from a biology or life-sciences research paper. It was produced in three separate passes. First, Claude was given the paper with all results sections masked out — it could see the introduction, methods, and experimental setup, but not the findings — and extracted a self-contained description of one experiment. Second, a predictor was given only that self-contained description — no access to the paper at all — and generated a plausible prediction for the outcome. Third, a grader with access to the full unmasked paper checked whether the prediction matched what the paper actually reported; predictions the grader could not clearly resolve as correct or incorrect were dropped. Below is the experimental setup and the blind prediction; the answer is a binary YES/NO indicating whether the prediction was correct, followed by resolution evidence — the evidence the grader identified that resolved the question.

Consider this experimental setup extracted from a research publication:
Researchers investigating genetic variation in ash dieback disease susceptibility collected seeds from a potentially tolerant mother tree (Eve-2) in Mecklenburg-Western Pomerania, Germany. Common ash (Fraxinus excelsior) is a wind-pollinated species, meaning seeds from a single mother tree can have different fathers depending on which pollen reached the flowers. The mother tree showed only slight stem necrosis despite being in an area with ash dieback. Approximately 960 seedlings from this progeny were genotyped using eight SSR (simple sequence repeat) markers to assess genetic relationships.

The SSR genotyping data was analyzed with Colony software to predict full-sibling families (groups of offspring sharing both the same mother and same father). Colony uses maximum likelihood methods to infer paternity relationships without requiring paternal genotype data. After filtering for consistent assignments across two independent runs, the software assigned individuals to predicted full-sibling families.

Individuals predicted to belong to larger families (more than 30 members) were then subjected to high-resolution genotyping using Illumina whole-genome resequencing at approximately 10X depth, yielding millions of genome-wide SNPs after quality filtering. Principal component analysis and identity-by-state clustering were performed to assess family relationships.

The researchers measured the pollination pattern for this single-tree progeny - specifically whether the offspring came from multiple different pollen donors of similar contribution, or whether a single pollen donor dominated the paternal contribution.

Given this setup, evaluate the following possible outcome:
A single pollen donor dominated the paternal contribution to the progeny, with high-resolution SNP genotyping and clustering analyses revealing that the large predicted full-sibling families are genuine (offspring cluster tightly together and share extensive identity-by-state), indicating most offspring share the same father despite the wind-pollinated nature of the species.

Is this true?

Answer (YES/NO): YES